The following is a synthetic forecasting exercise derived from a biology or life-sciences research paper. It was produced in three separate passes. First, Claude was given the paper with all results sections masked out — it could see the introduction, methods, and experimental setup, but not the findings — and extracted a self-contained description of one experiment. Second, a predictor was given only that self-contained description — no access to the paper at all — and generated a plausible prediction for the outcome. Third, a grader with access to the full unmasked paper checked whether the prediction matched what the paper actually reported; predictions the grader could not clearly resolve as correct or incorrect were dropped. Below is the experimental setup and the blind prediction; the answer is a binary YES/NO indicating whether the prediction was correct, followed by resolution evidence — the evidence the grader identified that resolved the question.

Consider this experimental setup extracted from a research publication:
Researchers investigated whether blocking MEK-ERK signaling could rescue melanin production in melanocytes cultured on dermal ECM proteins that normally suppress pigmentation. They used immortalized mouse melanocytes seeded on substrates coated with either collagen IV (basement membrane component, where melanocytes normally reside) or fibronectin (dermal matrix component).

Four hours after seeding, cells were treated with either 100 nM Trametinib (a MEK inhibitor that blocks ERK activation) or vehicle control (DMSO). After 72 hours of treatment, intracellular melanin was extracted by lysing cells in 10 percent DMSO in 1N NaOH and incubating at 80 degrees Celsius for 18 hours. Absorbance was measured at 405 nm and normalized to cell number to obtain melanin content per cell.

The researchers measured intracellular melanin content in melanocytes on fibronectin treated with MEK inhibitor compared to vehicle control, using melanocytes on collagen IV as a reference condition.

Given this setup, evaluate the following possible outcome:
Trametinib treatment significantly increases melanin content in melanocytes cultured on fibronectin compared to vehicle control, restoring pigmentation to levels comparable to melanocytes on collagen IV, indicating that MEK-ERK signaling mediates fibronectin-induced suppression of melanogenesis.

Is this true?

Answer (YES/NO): NO